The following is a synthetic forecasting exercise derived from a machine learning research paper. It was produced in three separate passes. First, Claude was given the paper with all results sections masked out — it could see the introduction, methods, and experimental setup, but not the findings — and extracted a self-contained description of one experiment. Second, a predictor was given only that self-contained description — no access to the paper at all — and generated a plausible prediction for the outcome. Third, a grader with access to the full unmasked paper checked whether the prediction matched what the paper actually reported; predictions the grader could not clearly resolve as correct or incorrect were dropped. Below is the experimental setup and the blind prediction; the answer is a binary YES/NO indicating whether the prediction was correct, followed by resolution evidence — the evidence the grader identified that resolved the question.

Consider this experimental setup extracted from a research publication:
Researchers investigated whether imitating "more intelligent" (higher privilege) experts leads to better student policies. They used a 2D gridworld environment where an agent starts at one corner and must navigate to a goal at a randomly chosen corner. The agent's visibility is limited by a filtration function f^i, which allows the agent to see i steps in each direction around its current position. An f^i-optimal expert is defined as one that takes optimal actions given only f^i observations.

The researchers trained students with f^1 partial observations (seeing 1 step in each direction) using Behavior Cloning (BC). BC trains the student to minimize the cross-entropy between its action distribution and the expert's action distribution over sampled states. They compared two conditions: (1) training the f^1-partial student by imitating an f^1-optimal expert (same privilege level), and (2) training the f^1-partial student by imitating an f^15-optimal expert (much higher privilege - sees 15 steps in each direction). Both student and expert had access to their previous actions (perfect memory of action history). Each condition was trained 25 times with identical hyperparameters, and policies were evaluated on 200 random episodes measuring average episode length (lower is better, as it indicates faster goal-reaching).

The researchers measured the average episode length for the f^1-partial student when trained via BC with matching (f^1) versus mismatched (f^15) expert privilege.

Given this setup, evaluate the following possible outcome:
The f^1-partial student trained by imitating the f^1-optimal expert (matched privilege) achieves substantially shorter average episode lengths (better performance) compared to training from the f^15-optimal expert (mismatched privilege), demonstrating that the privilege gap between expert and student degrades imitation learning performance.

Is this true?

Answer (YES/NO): YES